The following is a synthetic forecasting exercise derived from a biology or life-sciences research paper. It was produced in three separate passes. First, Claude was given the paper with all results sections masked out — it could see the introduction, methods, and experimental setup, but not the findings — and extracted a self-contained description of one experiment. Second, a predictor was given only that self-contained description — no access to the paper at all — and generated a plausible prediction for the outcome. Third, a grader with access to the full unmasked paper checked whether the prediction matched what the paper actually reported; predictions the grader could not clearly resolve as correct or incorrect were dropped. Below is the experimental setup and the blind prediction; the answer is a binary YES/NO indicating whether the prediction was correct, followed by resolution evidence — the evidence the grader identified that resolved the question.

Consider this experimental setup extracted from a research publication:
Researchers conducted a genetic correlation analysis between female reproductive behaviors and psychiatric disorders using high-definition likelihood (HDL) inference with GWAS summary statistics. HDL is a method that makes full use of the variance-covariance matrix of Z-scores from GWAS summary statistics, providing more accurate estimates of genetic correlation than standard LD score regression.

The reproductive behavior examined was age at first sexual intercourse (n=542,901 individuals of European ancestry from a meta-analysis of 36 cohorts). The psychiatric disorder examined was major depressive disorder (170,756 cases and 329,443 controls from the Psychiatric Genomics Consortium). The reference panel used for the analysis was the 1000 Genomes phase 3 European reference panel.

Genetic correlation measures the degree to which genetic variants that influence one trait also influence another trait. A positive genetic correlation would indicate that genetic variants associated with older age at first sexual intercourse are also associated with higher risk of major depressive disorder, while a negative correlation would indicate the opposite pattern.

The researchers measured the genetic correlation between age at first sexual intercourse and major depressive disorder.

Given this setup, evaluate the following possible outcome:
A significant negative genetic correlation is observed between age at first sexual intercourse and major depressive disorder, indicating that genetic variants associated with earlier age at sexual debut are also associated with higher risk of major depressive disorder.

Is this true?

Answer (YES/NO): YES